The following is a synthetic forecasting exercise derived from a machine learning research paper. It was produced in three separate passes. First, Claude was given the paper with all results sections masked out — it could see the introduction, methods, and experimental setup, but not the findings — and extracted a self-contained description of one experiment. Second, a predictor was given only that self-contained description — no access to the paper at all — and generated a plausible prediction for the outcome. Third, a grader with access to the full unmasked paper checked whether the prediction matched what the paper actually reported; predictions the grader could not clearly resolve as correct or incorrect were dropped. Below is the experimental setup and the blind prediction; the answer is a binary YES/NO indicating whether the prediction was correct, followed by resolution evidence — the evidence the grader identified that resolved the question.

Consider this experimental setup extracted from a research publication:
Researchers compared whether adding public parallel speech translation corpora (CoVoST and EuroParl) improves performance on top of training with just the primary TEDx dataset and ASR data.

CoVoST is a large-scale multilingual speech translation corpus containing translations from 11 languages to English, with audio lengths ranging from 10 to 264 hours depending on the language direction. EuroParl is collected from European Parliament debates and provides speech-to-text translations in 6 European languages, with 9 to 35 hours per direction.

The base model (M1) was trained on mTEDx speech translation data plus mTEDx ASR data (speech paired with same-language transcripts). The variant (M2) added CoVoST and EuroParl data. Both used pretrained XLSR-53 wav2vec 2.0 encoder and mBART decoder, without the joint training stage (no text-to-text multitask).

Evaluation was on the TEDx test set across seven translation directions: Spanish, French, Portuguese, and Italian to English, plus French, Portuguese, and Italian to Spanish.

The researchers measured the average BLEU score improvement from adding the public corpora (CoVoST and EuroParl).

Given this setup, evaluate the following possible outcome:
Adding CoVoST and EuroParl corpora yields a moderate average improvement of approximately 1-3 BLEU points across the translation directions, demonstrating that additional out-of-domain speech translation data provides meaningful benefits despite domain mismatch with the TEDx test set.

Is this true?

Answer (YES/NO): NO